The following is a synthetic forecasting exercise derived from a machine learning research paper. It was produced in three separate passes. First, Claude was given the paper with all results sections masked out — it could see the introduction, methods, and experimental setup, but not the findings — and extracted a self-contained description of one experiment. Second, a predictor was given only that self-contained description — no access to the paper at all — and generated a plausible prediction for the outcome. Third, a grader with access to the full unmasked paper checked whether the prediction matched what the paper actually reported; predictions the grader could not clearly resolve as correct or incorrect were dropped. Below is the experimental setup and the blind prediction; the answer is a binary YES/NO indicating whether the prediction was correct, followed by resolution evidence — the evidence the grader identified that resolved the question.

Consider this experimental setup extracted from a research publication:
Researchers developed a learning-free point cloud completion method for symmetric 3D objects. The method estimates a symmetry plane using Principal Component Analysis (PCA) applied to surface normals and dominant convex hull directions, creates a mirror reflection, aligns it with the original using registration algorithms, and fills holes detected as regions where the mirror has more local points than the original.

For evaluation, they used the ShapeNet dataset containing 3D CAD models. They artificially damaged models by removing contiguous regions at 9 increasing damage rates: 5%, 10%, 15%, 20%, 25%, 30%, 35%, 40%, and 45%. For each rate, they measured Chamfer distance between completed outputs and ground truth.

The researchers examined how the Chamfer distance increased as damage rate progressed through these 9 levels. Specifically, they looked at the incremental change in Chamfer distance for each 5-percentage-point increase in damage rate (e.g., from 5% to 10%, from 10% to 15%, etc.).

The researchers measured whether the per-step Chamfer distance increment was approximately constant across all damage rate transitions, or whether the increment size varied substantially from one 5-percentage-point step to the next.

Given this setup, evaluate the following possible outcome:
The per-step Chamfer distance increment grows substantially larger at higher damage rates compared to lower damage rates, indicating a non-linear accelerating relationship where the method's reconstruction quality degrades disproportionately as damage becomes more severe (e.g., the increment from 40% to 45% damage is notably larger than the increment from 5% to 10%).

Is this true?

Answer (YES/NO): NO